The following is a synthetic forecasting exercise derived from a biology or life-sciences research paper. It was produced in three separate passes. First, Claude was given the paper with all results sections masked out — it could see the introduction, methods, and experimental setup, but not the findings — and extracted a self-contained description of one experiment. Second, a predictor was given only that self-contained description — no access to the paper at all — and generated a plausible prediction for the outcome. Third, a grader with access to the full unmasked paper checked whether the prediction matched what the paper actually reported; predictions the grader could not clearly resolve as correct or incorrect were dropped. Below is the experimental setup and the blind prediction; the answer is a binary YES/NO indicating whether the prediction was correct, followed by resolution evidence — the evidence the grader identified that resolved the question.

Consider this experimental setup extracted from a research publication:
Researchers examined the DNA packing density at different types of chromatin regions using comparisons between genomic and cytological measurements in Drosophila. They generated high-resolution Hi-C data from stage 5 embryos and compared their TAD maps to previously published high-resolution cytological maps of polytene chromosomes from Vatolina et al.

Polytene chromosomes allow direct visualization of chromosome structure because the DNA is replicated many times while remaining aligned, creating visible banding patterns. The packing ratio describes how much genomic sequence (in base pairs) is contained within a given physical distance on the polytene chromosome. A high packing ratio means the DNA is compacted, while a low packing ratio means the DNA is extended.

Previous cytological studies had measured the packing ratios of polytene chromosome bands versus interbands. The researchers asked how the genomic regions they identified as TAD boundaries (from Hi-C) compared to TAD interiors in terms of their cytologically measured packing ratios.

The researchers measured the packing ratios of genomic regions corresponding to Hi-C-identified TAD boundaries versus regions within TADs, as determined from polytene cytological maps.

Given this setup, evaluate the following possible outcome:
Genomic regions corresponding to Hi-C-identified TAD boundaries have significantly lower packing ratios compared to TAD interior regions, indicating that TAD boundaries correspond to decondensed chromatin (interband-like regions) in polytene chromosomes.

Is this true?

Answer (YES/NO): YES